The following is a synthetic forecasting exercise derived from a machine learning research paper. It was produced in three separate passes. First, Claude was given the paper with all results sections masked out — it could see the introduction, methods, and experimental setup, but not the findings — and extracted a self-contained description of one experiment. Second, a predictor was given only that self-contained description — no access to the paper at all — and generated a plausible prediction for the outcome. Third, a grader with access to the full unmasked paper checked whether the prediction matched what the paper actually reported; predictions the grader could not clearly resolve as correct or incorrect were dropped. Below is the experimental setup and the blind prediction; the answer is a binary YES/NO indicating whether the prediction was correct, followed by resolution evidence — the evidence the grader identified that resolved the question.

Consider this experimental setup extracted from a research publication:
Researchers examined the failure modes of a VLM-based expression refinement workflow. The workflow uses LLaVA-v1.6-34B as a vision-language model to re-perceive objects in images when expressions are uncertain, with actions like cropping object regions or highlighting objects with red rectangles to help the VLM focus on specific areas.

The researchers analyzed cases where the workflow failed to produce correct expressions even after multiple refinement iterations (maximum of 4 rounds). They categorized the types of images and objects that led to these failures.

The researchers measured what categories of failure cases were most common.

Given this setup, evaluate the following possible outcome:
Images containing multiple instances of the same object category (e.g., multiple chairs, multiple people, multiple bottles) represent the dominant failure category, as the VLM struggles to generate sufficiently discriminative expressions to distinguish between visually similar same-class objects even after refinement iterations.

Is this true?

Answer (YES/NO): NO